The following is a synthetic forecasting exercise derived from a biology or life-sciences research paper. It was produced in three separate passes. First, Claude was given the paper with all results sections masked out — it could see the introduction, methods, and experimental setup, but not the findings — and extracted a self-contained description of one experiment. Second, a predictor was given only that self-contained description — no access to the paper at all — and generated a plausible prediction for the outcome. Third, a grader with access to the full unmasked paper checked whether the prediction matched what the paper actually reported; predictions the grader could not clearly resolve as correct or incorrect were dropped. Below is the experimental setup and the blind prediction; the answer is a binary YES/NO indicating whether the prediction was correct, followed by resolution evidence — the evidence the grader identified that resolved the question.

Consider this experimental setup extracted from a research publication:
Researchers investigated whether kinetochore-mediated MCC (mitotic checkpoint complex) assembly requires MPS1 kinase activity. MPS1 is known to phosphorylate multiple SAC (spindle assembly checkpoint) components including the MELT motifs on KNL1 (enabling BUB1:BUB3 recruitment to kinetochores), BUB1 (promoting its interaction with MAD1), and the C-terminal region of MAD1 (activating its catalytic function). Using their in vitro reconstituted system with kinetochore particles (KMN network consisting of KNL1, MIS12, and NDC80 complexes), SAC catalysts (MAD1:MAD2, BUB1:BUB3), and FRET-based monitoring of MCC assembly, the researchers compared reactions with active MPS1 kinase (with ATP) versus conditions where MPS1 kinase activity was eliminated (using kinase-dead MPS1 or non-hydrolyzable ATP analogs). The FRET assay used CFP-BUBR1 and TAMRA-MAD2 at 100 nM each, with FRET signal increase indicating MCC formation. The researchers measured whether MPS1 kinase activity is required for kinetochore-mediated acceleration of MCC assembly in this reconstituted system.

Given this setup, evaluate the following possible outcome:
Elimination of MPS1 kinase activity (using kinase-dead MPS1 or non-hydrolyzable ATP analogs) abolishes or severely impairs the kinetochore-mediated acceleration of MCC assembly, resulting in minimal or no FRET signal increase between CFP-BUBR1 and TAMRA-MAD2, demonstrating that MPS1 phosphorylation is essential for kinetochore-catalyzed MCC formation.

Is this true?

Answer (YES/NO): YES